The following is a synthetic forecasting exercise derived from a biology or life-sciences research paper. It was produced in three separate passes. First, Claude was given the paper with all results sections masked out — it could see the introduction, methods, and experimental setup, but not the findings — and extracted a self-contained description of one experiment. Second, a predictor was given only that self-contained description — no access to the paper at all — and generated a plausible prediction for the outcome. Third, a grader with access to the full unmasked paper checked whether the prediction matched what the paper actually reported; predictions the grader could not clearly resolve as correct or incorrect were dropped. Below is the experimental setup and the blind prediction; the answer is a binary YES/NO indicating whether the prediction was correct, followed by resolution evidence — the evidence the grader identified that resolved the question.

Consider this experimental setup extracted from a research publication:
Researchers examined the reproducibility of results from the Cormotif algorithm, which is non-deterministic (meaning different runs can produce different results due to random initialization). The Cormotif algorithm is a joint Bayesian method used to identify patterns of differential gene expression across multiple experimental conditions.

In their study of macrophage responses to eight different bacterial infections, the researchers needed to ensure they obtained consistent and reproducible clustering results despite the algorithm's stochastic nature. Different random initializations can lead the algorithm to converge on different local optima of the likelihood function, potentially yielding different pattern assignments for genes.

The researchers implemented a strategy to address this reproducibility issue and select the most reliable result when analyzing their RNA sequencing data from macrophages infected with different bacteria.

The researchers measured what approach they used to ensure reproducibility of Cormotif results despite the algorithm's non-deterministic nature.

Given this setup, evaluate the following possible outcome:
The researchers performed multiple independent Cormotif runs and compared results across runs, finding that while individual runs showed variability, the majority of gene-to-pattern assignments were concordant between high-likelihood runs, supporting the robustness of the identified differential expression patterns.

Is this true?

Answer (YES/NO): NO